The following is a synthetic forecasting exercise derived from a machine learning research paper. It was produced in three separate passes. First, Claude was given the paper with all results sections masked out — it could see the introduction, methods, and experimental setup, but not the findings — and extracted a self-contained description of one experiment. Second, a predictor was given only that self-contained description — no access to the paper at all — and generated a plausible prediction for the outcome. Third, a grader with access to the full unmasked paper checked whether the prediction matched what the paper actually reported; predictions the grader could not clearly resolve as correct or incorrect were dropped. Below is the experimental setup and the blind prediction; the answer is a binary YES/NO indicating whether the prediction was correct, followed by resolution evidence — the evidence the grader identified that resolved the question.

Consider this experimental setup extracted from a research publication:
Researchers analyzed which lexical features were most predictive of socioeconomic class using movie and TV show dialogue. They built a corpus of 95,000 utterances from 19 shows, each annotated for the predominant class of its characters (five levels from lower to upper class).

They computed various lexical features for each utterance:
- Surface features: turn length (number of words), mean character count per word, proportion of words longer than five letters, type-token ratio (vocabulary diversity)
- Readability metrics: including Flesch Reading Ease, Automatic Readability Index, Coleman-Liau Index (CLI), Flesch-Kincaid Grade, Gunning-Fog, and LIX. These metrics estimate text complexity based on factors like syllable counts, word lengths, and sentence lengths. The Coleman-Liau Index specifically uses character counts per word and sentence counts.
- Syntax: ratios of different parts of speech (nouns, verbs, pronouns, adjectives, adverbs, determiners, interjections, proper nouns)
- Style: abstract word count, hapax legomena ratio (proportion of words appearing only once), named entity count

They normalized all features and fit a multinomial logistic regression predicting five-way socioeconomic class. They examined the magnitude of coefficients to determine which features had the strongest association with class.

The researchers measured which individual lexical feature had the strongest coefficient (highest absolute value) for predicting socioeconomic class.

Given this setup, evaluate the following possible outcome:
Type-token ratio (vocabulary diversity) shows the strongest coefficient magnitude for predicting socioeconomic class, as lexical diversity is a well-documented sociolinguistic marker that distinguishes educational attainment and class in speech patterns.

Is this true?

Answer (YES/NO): NO